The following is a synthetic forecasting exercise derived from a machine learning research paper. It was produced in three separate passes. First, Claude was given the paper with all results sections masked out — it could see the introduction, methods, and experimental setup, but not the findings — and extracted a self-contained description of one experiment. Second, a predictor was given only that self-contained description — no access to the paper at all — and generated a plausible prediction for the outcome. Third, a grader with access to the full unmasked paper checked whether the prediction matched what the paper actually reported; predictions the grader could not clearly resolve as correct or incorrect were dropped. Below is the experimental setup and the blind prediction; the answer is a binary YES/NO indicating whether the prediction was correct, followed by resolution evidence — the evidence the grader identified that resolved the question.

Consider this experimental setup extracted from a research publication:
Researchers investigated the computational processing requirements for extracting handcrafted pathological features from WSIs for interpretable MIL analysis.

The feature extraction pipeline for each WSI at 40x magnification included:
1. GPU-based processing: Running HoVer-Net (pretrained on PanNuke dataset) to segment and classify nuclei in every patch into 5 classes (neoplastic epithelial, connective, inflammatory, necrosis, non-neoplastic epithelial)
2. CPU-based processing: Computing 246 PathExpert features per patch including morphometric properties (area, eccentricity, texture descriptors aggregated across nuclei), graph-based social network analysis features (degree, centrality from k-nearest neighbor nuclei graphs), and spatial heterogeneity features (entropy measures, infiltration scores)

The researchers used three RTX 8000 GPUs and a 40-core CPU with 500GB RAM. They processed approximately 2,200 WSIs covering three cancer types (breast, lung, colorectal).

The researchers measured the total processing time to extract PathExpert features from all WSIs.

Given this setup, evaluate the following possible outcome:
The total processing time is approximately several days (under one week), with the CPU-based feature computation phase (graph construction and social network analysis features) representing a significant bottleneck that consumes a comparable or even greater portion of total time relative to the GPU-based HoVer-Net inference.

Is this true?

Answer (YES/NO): NO